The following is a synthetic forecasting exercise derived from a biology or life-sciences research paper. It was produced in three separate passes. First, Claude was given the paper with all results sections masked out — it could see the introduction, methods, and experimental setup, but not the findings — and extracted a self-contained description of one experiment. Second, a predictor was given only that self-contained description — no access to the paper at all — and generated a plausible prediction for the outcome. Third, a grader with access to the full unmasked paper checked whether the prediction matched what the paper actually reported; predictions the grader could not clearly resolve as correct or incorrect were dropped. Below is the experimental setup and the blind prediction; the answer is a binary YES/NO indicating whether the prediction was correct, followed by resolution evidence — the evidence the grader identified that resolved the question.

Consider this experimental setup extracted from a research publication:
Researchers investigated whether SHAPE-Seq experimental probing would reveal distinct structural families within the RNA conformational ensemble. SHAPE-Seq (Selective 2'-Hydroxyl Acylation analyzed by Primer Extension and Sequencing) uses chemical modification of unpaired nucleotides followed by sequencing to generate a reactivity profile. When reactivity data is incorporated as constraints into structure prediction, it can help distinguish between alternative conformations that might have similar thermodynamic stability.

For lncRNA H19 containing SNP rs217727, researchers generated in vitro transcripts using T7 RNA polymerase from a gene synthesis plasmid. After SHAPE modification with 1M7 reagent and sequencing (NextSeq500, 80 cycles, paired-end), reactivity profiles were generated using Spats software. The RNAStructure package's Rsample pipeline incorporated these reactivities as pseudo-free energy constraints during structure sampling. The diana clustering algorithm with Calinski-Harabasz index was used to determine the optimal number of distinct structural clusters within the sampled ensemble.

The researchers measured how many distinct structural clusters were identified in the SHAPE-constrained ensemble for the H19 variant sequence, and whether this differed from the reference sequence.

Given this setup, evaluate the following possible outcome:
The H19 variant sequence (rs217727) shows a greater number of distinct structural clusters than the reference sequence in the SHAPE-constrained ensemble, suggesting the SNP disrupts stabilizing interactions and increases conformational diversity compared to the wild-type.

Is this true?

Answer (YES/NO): YES